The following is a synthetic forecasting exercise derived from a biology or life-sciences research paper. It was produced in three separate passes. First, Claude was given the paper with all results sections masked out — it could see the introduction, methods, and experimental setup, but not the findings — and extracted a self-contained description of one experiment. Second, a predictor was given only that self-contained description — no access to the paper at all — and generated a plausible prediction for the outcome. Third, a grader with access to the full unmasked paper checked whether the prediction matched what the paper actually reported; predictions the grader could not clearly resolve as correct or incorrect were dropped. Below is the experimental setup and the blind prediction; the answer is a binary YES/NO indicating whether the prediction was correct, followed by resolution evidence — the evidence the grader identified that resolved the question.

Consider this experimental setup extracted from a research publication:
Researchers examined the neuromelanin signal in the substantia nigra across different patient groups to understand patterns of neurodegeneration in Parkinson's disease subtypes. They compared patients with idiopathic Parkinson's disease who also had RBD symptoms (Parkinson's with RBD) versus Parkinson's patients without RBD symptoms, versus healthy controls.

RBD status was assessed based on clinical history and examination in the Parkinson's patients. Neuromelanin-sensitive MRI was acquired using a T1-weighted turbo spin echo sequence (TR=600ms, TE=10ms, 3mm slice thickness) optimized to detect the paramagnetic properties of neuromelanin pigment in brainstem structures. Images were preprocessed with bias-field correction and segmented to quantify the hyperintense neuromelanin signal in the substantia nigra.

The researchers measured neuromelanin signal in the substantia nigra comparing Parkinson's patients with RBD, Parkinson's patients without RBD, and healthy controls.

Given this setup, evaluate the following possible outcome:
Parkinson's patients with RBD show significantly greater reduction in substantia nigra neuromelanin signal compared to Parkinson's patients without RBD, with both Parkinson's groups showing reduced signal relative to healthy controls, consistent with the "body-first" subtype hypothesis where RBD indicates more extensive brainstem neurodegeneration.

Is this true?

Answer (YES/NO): YES